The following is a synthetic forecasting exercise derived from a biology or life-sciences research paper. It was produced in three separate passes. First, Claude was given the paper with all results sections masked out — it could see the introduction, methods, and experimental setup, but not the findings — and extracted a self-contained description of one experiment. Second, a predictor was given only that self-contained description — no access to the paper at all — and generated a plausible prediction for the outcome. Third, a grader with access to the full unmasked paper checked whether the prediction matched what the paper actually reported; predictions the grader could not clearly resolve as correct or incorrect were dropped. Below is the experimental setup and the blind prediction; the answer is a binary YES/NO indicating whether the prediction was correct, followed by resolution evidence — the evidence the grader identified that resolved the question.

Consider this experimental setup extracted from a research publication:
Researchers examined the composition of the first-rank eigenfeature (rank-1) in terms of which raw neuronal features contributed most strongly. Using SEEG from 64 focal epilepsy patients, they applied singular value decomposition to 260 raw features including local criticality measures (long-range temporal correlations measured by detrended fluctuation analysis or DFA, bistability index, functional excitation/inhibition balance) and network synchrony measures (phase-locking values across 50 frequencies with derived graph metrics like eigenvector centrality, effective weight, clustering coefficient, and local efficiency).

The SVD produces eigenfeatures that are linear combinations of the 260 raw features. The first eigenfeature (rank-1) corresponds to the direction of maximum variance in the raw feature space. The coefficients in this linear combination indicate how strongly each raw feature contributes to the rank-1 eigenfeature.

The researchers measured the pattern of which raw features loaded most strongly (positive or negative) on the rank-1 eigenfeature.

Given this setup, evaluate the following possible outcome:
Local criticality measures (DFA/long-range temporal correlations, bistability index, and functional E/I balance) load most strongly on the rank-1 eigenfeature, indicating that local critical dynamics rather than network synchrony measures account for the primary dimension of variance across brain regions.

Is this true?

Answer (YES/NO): YES